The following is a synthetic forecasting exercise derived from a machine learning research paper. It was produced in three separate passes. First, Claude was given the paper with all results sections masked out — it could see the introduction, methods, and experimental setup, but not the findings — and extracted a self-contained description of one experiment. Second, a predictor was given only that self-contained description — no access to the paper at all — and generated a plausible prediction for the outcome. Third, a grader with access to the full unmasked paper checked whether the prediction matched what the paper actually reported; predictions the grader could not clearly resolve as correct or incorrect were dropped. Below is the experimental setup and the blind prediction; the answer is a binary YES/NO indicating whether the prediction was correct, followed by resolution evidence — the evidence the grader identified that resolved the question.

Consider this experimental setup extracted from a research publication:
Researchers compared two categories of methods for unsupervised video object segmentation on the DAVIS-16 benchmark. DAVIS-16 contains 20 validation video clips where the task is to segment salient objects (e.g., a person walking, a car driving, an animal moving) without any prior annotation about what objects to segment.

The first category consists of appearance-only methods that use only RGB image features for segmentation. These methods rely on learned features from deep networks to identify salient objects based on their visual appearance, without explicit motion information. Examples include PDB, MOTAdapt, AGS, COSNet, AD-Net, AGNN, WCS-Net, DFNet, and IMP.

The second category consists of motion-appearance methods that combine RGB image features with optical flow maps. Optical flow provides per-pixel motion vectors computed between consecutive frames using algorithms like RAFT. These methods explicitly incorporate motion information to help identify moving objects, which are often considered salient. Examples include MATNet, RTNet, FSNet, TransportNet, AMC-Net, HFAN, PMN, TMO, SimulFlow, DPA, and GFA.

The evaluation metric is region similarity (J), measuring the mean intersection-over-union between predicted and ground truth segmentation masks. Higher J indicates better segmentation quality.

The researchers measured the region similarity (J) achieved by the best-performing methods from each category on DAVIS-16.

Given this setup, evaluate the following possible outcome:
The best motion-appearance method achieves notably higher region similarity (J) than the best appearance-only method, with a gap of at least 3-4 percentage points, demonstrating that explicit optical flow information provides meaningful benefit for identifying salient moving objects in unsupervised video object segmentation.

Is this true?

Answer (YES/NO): YES